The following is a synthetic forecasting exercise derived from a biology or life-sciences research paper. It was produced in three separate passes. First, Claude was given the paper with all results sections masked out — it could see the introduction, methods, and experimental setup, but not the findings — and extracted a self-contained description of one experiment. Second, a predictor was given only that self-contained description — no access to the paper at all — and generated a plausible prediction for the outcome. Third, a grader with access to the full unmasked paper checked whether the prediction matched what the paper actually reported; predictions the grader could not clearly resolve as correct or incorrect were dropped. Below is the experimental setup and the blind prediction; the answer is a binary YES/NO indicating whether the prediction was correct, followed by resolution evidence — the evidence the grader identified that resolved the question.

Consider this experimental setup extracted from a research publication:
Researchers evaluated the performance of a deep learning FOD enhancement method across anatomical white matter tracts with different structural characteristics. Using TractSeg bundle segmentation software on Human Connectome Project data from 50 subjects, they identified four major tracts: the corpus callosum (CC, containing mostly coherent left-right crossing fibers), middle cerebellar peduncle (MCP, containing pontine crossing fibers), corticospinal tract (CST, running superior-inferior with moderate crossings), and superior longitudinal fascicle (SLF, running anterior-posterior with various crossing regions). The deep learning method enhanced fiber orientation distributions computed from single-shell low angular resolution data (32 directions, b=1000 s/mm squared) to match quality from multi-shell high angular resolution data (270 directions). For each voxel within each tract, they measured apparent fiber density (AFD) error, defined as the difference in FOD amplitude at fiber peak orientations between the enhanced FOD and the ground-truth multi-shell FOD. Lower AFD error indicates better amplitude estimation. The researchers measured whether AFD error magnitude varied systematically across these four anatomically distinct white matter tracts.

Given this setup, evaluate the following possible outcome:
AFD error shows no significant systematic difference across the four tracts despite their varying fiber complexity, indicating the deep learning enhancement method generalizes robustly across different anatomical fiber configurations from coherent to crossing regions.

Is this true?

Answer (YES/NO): NO